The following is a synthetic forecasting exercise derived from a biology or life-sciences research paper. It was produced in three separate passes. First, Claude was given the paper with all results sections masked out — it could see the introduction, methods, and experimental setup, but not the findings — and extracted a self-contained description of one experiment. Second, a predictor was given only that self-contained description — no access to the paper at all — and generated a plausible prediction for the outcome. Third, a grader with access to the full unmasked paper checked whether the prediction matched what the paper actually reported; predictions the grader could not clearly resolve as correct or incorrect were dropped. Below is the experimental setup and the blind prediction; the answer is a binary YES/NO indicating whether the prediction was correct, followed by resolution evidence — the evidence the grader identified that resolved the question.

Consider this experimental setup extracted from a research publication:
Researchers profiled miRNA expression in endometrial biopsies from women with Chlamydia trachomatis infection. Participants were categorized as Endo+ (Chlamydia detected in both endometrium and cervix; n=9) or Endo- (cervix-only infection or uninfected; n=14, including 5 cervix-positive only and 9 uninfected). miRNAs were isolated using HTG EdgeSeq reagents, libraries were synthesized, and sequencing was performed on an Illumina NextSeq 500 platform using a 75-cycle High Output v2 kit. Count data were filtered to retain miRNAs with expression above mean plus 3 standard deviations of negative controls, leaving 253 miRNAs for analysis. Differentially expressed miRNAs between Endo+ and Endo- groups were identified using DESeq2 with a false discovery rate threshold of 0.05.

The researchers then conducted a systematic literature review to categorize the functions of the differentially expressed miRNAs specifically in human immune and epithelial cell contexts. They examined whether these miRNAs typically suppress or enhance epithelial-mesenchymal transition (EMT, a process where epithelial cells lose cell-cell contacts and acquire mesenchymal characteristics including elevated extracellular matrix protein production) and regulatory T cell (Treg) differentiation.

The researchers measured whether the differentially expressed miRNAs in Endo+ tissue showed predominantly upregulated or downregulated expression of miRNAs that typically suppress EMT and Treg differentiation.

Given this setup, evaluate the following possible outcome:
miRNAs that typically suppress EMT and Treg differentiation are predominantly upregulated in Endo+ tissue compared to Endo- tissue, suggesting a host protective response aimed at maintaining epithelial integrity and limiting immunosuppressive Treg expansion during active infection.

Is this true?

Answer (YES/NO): NO